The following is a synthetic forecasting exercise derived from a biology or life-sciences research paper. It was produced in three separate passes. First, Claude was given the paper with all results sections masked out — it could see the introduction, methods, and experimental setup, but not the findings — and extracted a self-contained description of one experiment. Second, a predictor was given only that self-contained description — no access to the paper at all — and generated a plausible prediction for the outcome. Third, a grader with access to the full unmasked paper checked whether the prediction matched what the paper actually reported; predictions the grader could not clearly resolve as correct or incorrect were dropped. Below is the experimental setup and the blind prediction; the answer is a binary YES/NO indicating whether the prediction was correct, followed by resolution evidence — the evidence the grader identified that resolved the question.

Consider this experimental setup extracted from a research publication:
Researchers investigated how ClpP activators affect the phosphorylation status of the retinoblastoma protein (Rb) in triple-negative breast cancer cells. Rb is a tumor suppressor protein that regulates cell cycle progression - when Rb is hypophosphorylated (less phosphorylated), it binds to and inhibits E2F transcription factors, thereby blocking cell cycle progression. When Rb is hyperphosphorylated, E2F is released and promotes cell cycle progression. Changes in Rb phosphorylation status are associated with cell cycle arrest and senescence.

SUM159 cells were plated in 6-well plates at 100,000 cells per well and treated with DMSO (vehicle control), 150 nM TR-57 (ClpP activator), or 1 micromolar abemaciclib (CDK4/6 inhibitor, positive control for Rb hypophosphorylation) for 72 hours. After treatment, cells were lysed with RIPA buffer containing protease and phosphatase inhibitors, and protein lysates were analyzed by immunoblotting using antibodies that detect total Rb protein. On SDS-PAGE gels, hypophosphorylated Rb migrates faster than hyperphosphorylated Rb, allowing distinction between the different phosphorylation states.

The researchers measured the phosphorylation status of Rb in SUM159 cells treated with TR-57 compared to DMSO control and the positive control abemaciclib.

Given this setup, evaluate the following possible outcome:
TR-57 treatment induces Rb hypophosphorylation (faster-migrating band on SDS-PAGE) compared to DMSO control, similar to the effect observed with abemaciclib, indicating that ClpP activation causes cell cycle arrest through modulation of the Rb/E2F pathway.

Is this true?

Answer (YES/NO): YES